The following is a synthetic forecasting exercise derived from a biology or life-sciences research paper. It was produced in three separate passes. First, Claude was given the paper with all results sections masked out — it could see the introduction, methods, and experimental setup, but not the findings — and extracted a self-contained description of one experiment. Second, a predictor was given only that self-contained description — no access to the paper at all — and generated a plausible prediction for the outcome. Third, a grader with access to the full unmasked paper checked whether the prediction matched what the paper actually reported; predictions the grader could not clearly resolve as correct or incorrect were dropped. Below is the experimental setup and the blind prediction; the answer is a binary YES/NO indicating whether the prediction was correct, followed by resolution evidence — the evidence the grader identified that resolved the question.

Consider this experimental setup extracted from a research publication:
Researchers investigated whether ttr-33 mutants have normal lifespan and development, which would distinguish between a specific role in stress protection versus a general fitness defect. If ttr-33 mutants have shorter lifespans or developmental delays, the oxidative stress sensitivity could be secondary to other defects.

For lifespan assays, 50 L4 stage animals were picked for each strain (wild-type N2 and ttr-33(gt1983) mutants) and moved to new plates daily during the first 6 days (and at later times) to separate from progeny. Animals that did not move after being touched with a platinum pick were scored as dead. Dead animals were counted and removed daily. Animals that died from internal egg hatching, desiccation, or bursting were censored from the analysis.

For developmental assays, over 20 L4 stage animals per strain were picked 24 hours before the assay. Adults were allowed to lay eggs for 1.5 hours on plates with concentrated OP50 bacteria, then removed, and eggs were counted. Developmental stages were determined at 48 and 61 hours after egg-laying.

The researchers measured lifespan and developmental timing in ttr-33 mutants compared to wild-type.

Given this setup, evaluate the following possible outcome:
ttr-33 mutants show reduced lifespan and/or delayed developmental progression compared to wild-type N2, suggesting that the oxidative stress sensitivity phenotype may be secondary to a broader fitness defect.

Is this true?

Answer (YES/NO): YES